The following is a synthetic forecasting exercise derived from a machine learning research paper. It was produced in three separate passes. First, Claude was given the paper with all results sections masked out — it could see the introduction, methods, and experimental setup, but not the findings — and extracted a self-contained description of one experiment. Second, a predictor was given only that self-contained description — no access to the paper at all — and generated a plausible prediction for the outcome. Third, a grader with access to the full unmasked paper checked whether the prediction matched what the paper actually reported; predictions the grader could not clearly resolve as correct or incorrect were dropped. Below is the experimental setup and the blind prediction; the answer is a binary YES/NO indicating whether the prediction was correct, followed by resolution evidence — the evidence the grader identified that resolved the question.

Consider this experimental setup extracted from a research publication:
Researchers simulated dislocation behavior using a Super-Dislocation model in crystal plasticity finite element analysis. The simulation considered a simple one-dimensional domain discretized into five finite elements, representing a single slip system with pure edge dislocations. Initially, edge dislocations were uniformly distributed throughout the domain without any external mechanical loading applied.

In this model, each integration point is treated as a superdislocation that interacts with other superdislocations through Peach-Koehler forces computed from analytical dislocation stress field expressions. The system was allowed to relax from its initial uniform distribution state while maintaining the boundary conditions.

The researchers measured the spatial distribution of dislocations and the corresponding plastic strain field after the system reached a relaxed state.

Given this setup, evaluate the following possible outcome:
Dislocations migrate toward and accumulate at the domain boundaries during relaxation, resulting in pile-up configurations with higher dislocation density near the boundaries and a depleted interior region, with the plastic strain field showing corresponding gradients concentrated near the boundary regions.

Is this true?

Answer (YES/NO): YES